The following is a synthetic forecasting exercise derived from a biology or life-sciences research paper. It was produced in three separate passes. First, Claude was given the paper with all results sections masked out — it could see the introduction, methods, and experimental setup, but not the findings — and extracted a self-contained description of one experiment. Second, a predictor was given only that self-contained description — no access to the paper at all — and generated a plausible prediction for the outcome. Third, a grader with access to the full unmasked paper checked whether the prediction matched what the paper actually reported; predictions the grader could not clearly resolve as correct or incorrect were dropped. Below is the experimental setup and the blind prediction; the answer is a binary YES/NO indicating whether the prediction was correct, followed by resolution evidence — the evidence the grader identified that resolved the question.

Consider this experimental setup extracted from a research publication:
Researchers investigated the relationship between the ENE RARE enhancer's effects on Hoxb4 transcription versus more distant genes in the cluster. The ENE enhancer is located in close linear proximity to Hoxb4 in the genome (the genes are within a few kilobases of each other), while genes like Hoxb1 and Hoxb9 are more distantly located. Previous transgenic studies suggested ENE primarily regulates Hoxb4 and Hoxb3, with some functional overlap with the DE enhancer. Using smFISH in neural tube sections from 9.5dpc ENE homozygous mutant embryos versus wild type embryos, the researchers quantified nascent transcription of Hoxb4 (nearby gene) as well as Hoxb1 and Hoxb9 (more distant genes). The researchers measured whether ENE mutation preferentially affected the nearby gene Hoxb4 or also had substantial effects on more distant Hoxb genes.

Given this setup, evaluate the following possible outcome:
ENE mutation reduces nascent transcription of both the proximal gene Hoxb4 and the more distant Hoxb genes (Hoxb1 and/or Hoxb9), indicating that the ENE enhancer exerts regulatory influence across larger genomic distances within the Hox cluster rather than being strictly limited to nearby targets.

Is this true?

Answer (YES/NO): NO